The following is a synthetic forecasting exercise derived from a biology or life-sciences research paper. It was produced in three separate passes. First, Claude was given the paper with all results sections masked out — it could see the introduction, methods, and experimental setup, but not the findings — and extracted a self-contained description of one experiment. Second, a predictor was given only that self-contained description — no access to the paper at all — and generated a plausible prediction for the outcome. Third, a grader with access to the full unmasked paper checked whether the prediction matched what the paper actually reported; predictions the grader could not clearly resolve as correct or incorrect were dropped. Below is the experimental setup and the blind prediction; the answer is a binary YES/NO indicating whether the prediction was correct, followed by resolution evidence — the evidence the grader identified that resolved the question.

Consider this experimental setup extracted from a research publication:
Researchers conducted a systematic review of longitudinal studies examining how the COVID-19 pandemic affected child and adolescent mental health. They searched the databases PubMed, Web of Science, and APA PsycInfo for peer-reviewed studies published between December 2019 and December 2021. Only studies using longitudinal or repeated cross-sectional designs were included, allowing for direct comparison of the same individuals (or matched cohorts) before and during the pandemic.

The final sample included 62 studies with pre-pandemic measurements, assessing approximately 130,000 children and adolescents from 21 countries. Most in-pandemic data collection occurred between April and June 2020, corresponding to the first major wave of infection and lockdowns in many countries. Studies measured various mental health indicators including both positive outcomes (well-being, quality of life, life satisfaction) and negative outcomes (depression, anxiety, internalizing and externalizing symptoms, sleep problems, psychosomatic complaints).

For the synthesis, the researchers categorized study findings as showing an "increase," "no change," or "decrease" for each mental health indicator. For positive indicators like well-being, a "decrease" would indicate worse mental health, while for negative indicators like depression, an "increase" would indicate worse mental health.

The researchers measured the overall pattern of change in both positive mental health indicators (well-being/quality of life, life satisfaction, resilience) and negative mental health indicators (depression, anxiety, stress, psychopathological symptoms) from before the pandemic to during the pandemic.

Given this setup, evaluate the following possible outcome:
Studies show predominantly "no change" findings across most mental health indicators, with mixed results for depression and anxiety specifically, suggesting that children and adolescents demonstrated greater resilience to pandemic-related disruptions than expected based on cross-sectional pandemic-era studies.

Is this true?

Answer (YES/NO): NO